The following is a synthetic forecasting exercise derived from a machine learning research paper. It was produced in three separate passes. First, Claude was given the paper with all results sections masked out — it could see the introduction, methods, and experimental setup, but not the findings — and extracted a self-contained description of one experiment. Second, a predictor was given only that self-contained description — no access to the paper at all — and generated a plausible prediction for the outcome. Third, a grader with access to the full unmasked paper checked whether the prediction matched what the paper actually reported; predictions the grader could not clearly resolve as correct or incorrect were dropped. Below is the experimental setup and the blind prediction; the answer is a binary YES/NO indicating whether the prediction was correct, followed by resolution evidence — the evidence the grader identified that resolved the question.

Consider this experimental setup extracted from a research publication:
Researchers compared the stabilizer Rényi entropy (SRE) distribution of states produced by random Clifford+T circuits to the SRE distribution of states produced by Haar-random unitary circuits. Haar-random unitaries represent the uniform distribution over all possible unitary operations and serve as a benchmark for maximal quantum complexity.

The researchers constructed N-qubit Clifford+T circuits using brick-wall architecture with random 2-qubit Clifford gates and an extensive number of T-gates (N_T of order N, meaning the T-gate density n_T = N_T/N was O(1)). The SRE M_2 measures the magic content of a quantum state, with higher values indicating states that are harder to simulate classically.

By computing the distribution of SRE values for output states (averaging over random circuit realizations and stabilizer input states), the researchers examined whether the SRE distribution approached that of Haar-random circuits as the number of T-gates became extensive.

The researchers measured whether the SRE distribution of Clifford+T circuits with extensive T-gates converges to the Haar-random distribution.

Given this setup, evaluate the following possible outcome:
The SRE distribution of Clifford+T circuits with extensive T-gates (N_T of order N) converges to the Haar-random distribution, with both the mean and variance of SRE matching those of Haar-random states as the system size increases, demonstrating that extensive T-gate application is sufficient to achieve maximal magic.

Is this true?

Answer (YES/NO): NO